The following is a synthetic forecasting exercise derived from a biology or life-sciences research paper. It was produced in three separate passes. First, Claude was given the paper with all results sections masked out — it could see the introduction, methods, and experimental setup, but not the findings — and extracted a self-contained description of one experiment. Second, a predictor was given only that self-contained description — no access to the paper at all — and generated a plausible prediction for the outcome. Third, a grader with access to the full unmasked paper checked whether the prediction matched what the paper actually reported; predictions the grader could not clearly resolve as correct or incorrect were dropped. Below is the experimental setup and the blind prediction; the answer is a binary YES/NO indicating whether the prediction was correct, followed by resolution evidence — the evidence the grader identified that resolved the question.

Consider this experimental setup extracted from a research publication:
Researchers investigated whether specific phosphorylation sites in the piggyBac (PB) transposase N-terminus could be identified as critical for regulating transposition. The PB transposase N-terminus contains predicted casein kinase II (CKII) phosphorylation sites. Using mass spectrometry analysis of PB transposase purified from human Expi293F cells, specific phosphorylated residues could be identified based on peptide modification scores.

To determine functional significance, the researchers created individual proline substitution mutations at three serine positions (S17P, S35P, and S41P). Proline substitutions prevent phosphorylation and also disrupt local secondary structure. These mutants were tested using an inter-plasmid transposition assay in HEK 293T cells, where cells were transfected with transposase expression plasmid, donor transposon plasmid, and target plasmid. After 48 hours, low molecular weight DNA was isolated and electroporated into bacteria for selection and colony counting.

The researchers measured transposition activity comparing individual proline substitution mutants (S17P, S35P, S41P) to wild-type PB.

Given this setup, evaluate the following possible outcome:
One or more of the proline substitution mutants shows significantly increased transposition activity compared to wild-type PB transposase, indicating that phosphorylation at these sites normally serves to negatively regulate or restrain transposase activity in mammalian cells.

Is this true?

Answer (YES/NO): YES